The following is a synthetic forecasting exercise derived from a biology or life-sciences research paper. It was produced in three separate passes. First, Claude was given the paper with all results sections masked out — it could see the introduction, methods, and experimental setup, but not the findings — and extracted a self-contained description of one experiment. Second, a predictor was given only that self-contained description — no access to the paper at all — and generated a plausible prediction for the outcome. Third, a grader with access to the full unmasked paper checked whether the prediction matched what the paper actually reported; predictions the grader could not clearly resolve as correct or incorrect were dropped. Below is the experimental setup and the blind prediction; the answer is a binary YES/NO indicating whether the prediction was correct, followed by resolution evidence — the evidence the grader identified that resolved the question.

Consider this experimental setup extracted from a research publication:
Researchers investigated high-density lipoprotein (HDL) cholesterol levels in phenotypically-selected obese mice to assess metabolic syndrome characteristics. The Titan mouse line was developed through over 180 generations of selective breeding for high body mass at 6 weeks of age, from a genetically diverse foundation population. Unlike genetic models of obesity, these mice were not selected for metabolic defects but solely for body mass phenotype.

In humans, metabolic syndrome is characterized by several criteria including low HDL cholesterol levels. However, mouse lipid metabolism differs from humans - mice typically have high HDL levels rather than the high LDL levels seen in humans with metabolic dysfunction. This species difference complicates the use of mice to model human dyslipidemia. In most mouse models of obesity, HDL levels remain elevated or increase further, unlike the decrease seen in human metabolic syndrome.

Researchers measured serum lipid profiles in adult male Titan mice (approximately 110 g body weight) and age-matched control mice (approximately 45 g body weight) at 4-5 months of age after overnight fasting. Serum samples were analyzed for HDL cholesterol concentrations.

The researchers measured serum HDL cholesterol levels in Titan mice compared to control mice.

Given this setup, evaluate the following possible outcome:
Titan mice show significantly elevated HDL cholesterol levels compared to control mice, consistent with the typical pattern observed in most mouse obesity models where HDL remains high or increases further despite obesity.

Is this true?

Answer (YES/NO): YES